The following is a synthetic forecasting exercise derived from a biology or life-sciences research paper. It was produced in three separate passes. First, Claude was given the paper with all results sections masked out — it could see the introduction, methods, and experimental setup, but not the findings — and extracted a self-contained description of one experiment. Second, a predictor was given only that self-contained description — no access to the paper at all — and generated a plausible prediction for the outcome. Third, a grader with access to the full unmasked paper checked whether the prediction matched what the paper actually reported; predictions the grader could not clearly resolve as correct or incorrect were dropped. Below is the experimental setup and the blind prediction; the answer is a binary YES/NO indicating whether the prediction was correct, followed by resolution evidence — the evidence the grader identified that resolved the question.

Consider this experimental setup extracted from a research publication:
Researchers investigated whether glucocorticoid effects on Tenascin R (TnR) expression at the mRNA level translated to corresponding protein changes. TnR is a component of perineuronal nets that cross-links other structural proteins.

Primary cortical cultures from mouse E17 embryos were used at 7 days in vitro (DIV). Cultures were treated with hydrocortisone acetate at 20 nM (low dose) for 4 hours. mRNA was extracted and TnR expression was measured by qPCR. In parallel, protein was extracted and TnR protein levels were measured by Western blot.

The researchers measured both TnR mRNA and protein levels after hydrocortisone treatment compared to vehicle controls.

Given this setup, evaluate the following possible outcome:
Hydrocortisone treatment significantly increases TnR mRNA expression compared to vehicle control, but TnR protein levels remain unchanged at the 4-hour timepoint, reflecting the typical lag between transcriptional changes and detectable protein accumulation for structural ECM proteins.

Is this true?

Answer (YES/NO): NO